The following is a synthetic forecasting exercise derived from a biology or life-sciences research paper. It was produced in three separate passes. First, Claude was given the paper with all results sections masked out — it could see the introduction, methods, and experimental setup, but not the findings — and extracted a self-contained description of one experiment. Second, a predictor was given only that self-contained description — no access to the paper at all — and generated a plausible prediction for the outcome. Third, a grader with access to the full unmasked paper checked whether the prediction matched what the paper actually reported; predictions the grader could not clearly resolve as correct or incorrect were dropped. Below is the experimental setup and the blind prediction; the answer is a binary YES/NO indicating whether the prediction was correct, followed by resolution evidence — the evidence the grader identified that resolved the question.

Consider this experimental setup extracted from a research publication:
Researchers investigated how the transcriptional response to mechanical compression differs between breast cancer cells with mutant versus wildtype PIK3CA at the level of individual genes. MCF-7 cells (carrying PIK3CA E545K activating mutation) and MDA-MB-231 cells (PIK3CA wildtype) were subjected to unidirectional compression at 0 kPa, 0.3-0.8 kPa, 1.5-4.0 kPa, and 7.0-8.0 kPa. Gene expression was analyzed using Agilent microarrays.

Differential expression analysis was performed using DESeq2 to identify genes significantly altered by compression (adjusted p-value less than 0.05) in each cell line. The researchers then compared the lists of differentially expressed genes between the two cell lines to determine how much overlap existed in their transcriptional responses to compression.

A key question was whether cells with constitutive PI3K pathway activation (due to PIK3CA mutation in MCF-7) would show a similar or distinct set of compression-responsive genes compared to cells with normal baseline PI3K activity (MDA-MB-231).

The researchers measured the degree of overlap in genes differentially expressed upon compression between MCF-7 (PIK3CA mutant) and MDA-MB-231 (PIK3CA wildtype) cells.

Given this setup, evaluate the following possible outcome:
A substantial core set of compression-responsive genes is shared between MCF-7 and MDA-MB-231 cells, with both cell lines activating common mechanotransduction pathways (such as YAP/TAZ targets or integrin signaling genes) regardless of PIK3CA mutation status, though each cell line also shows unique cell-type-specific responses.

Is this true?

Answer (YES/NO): NO